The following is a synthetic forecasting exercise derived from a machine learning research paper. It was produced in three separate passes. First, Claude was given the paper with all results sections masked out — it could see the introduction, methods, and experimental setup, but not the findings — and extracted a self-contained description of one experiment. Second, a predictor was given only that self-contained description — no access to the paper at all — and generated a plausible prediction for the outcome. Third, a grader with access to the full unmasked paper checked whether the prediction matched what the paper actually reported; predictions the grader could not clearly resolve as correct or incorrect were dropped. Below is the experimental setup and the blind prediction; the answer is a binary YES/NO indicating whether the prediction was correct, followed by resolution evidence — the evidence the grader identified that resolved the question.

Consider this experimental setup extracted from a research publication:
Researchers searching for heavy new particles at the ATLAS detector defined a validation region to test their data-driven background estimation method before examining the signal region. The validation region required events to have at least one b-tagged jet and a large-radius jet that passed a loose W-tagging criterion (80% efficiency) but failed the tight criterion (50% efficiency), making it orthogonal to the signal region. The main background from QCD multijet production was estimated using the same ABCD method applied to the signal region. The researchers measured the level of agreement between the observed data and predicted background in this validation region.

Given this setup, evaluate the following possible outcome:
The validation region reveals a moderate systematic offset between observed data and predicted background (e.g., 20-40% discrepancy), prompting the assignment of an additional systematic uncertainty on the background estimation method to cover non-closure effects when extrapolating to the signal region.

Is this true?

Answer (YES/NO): NO